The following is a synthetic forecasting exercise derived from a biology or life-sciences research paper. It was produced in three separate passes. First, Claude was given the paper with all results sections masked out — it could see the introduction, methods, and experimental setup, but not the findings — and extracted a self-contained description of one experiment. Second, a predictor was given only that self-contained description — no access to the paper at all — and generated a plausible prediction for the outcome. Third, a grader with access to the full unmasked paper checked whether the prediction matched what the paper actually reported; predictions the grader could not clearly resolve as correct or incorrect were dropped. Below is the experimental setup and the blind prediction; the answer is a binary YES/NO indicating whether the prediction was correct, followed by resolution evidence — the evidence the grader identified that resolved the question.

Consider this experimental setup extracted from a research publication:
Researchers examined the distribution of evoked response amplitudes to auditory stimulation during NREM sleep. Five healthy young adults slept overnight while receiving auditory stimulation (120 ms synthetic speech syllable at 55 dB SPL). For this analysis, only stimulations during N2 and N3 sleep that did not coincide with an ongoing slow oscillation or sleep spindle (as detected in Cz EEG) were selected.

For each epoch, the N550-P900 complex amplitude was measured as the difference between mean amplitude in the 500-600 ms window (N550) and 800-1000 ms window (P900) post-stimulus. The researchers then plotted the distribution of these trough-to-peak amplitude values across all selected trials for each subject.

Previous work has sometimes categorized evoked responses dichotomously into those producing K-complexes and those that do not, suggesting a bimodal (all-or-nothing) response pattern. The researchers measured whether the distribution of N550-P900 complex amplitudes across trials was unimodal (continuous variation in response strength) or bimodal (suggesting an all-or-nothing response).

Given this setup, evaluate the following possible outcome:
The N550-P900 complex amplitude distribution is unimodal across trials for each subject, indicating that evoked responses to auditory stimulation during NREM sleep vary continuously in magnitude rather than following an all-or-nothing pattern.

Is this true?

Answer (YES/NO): YES